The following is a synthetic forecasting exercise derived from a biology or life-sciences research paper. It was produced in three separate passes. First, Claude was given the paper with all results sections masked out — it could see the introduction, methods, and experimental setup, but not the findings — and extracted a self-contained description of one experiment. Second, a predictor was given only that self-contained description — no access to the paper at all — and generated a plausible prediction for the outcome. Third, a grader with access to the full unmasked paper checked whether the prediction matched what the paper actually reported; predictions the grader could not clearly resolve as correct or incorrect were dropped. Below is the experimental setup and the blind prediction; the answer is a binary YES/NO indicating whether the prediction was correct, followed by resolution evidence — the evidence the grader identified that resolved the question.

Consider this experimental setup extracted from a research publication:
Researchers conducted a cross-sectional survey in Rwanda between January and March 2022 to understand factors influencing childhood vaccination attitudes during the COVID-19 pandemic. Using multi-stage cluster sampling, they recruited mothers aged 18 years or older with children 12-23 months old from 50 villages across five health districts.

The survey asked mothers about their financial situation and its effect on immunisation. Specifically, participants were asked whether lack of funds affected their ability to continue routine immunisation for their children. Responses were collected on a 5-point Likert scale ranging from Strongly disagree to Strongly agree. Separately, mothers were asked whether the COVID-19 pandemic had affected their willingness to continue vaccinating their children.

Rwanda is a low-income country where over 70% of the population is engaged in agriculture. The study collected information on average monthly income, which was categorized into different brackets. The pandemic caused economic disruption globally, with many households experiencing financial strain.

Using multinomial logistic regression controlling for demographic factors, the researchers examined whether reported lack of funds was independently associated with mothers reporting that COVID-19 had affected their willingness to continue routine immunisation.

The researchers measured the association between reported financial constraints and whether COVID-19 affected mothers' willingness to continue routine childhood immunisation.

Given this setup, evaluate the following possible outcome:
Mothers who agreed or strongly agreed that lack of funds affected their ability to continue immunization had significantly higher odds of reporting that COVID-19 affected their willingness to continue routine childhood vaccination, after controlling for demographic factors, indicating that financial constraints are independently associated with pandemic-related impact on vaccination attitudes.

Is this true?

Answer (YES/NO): YES